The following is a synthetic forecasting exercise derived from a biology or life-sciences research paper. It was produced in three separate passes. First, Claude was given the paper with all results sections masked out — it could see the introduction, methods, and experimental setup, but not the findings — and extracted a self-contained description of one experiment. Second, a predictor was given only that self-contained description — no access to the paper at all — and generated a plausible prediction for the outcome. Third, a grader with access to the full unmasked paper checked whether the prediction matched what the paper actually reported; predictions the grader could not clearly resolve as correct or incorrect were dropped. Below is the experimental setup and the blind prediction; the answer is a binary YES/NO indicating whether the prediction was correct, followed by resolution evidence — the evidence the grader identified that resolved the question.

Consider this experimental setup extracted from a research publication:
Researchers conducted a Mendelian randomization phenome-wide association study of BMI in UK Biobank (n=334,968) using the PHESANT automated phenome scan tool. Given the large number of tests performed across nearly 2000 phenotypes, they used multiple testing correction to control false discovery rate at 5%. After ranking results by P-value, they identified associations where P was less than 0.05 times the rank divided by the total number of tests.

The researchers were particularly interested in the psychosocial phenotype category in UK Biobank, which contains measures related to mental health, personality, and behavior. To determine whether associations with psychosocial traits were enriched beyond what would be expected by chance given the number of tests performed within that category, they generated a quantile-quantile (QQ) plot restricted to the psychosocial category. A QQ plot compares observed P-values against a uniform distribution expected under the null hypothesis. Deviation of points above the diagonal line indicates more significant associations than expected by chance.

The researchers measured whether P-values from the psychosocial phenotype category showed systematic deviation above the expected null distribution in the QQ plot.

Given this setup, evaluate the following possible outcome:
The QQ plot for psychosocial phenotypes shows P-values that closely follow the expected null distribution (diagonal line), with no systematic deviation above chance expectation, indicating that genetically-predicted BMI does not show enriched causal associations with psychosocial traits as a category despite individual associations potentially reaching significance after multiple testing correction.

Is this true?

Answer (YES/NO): NO